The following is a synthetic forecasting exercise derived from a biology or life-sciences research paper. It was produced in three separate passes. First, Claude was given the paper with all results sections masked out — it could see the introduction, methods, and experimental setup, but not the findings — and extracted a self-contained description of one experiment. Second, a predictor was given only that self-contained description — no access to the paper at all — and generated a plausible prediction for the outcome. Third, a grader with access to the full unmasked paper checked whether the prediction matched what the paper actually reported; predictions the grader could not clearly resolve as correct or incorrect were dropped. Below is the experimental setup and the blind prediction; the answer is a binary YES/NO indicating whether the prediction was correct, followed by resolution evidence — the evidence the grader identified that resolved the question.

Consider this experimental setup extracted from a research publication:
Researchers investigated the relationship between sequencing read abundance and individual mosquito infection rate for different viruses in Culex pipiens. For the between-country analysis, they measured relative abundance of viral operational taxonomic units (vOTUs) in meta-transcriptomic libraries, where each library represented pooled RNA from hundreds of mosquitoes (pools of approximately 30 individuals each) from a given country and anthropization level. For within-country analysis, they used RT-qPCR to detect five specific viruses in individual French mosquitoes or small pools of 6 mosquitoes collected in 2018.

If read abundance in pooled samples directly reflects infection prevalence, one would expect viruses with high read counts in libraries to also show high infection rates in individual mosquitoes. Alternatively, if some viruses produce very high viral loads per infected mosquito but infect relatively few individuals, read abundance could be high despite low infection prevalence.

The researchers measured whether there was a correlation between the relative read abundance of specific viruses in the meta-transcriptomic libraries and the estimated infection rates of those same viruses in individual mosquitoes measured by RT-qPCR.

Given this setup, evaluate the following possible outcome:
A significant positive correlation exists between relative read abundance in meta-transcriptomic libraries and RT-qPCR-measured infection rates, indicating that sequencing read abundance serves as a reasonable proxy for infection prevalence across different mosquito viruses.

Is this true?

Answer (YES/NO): NO